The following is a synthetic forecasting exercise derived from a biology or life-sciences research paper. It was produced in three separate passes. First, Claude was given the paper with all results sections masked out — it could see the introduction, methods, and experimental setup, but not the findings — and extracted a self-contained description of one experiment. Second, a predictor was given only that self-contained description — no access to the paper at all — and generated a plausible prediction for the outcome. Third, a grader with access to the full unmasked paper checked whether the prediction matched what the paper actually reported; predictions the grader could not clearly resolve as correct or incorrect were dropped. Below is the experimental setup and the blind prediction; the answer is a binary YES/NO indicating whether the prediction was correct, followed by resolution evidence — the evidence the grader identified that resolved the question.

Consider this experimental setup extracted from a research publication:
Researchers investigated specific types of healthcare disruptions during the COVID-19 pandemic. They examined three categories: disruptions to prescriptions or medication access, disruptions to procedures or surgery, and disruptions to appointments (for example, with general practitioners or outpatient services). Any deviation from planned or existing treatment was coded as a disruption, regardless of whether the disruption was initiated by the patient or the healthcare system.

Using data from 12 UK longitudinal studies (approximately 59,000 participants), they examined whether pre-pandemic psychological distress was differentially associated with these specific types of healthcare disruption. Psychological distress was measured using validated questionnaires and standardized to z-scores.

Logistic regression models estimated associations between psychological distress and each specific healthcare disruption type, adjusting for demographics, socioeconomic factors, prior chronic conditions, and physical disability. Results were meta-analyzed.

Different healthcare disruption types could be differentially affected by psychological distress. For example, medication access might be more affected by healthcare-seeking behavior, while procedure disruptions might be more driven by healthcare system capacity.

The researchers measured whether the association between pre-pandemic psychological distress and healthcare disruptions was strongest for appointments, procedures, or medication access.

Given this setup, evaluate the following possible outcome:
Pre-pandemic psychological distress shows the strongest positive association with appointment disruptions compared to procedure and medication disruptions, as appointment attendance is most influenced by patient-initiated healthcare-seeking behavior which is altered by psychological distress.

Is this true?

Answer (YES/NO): NO